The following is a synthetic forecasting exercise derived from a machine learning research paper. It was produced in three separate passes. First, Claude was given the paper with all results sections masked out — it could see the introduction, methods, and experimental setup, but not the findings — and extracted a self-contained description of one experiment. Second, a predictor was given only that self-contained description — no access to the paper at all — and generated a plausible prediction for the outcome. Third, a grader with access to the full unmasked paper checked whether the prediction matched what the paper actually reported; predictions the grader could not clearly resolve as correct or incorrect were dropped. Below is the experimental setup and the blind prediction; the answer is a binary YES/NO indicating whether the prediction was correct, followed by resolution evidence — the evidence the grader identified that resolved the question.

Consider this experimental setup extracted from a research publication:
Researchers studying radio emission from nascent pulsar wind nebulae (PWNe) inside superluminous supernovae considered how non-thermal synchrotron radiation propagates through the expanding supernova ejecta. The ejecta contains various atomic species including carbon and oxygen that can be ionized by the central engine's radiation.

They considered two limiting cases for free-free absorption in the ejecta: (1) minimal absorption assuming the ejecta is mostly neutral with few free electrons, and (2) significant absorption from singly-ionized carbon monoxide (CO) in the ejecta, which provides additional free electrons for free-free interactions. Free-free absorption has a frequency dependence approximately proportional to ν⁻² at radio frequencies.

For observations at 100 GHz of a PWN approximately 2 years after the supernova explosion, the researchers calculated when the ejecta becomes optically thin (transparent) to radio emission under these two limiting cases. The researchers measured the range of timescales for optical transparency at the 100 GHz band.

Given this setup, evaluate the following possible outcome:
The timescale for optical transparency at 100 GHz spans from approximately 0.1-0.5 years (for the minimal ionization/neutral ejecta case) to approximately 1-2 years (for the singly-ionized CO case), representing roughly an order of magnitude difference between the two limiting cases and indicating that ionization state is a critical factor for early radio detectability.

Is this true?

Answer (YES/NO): NO